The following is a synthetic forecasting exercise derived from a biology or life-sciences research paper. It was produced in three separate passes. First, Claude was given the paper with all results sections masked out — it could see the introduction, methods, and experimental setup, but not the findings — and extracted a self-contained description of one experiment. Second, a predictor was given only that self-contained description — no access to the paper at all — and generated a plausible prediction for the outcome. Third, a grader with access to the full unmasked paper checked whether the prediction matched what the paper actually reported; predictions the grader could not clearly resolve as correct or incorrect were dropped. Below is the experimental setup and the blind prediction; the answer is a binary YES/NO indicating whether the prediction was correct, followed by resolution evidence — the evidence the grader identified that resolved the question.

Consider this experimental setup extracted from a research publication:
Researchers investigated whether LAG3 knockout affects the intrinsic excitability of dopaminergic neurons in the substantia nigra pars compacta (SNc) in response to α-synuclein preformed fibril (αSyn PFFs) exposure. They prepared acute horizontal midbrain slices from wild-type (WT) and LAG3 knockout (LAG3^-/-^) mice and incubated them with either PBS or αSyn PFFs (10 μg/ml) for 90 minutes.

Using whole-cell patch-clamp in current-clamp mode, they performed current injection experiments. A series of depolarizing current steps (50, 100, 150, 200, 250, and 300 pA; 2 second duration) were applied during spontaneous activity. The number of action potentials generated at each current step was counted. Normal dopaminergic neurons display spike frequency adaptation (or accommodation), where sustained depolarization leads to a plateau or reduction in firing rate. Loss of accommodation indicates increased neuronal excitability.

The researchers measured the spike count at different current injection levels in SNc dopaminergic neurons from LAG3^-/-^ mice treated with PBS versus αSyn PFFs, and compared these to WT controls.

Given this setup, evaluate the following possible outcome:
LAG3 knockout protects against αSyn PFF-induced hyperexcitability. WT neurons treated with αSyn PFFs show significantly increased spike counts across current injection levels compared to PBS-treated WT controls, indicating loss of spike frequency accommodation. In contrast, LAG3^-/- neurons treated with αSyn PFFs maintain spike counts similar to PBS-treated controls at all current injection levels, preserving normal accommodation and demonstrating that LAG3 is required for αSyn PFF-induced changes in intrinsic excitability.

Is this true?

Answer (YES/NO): YES